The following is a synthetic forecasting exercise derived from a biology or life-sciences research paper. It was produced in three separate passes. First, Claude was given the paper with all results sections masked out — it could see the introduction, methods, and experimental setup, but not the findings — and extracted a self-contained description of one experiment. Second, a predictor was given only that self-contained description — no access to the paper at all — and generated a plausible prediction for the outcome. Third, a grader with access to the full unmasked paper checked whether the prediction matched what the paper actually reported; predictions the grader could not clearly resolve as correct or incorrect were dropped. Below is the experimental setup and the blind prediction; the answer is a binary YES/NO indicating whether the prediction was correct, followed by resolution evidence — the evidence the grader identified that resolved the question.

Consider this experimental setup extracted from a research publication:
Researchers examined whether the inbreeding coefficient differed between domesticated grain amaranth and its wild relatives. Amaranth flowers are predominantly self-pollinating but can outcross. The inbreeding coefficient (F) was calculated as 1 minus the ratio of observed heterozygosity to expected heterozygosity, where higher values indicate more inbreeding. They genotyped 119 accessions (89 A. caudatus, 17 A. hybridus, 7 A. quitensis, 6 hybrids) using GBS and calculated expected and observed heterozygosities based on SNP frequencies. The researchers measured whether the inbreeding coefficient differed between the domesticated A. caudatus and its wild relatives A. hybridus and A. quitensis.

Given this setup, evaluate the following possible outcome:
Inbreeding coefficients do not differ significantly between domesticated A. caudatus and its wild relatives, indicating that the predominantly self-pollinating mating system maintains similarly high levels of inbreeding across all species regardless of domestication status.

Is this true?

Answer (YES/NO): YES